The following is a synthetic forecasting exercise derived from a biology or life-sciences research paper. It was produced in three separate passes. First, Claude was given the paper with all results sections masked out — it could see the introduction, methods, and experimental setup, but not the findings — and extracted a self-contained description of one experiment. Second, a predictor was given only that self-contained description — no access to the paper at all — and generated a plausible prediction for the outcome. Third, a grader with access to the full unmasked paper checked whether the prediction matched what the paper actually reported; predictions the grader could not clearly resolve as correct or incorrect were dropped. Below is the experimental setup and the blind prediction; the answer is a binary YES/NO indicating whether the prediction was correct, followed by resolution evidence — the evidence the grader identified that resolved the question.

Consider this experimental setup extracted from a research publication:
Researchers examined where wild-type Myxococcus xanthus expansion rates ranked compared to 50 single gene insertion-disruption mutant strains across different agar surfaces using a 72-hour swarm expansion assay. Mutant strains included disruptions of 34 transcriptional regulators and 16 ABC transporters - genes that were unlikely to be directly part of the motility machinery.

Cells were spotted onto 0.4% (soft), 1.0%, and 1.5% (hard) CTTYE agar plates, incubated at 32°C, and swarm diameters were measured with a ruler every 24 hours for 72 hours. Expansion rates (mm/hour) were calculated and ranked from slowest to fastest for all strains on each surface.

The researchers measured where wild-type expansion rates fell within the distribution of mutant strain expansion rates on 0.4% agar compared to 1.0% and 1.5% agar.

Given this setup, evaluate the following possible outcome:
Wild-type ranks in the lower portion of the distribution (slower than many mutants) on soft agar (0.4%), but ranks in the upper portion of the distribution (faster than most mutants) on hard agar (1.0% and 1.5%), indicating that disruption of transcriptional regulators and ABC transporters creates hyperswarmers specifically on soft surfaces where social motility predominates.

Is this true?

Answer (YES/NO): NO